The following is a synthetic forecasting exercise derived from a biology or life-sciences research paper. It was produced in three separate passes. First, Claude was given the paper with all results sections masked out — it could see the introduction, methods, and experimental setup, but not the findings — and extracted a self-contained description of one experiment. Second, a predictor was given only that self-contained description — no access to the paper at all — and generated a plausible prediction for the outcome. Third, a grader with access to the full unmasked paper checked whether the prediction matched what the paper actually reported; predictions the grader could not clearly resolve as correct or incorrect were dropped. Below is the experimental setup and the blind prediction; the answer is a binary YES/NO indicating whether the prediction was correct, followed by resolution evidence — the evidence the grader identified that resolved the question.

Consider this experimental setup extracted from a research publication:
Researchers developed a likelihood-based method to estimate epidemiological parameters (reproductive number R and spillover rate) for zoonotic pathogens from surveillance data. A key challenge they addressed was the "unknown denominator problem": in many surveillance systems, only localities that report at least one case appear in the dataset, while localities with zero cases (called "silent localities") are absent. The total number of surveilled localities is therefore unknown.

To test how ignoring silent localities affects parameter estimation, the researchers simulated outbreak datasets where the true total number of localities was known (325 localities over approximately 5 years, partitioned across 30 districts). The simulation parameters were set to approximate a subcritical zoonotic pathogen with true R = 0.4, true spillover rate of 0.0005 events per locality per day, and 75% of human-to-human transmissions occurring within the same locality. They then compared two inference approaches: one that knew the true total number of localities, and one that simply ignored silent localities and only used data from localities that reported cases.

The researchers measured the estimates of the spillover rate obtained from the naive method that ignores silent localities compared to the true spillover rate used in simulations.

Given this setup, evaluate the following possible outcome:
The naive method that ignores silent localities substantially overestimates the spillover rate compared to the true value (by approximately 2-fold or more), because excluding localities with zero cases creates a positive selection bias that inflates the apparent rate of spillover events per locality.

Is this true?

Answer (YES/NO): YES